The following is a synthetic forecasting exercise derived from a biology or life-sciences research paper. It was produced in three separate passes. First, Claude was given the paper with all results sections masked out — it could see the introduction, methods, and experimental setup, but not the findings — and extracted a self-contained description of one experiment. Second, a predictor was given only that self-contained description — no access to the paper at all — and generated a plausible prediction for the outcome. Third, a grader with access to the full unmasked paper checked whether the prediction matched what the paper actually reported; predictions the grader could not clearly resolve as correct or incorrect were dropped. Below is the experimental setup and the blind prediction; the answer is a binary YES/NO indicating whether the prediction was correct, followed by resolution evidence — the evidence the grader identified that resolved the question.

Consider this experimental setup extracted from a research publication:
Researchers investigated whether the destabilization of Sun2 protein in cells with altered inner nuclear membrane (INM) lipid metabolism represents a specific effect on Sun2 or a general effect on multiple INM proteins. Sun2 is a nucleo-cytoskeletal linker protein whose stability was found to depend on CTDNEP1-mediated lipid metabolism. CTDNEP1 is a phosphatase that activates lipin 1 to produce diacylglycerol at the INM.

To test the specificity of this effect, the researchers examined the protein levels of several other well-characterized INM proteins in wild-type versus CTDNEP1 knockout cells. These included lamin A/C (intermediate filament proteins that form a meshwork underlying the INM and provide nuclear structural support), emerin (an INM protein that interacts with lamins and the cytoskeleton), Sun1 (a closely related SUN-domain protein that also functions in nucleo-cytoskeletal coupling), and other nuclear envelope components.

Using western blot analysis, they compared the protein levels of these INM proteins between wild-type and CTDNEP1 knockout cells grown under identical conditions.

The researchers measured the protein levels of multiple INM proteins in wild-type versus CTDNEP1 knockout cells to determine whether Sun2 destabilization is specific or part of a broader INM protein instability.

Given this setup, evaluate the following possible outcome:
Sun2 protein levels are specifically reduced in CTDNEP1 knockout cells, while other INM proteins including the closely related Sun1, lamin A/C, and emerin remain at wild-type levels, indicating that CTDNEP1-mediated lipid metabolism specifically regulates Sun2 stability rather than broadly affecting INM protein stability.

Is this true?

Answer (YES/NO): YES